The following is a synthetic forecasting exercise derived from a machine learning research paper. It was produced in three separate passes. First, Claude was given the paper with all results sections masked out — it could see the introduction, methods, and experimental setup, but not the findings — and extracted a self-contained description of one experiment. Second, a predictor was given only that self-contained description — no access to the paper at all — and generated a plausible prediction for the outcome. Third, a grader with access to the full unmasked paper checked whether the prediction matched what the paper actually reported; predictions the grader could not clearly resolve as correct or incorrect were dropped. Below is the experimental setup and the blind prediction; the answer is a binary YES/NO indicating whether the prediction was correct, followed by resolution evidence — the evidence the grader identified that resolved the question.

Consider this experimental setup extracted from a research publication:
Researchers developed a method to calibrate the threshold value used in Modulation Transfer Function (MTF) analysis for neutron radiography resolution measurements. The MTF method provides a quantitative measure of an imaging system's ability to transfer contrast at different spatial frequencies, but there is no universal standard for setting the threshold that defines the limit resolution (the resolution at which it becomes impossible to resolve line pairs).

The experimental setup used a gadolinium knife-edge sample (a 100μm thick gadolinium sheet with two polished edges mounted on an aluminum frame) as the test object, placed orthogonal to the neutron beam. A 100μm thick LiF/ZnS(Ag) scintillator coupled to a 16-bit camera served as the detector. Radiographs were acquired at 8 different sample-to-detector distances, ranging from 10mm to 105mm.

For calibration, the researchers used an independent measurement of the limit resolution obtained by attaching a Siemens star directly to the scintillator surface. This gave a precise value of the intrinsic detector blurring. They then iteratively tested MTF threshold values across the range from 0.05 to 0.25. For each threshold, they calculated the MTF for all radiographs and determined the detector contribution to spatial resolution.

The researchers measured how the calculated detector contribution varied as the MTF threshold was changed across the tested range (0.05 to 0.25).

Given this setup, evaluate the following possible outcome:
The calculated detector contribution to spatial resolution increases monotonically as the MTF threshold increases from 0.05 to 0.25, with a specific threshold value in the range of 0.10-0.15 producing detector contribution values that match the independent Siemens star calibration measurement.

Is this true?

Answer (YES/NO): NO